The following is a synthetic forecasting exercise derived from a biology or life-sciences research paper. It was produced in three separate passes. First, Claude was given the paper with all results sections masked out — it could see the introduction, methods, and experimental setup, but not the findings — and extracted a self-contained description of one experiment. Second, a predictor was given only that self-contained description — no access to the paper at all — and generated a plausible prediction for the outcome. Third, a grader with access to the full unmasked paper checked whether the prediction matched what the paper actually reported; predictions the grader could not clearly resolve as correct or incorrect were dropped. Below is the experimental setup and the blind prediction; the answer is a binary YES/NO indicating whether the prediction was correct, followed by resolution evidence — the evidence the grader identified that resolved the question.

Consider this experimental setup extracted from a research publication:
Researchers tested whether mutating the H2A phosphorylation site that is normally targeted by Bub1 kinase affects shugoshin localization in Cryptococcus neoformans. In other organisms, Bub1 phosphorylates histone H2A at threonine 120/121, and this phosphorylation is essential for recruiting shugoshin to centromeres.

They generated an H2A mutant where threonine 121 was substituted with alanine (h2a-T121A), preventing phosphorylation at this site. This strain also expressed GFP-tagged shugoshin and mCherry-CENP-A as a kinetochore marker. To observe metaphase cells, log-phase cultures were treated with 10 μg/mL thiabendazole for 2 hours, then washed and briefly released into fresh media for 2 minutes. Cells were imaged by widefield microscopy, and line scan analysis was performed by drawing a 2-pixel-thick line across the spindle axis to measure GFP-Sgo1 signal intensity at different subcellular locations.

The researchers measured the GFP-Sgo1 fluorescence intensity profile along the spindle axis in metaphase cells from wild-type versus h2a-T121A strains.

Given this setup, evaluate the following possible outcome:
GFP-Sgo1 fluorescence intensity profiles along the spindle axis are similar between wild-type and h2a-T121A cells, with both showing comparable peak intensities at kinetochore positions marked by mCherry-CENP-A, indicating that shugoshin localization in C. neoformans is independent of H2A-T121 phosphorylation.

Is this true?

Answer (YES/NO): YES